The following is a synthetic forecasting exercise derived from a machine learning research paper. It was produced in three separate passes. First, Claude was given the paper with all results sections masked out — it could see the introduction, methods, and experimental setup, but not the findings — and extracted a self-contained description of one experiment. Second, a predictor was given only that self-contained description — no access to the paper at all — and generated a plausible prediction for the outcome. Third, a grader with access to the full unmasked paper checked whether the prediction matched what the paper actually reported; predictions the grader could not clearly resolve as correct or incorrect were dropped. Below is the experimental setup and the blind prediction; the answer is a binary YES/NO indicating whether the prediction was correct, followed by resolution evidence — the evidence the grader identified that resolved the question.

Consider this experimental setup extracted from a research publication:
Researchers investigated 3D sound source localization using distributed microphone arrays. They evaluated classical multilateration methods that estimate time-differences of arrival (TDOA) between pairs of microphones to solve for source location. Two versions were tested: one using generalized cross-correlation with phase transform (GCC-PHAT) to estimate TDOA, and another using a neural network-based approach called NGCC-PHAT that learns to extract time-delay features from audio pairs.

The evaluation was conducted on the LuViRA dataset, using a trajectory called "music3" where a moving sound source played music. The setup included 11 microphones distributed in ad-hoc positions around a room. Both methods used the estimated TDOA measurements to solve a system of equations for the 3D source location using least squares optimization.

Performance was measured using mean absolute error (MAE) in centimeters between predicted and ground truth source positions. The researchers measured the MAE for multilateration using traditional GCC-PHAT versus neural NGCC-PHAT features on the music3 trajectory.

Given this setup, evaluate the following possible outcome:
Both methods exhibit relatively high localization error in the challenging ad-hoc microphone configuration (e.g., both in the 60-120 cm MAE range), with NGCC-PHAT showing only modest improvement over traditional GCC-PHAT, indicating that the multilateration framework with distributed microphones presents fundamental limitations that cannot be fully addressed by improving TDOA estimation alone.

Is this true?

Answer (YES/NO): NO